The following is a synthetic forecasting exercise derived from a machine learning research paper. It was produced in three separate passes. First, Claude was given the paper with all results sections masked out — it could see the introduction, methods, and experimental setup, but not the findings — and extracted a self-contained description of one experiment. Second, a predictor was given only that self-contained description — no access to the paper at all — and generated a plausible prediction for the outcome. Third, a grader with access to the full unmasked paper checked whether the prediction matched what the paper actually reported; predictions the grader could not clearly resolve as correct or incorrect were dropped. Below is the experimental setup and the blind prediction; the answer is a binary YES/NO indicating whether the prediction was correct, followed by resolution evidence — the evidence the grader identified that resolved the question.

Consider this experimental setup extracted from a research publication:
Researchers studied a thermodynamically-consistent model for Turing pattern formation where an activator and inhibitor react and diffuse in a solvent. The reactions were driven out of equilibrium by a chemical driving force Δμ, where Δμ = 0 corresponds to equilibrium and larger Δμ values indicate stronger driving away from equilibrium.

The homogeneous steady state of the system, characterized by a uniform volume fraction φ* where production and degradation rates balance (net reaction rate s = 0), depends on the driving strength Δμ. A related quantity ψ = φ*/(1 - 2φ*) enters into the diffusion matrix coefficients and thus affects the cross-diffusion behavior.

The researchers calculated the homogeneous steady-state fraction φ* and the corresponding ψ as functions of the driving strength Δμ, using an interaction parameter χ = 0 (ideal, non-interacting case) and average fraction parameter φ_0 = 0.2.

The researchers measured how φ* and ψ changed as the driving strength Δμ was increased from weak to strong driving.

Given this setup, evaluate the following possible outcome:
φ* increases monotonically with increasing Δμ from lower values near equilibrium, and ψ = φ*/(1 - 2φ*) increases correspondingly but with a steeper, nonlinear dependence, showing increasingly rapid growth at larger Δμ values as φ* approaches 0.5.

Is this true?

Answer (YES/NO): NO